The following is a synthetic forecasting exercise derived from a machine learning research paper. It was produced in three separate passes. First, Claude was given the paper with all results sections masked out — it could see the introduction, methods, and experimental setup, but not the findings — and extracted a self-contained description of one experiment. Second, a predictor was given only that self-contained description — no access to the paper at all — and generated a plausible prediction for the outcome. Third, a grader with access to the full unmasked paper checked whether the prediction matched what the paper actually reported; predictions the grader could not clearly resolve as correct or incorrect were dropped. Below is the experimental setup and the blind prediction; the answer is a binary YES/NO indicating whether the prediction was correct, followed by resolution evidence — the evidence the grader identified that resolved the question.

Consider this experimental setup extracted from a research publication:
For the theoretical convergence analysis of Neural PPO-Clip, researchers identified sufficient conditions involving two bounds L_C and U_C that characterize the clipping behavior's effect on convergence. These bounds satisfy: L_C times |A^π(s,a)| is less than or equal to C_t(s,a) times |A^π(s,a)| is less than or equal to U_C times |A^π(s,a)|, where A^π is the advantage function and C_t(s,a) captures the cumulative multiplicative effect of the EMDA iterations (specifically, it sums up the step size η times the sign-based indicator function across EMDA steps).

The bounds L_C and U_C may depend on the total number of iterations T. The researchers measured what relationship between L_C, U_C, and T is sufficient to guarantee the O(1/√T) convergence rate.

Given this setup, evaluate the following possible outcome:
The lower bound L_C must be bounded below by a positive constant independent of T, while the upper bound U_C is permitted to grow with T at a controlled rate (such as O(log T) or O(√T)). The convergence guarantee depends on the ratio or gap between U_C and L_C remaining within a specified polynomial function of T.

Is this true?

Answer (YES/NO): NO